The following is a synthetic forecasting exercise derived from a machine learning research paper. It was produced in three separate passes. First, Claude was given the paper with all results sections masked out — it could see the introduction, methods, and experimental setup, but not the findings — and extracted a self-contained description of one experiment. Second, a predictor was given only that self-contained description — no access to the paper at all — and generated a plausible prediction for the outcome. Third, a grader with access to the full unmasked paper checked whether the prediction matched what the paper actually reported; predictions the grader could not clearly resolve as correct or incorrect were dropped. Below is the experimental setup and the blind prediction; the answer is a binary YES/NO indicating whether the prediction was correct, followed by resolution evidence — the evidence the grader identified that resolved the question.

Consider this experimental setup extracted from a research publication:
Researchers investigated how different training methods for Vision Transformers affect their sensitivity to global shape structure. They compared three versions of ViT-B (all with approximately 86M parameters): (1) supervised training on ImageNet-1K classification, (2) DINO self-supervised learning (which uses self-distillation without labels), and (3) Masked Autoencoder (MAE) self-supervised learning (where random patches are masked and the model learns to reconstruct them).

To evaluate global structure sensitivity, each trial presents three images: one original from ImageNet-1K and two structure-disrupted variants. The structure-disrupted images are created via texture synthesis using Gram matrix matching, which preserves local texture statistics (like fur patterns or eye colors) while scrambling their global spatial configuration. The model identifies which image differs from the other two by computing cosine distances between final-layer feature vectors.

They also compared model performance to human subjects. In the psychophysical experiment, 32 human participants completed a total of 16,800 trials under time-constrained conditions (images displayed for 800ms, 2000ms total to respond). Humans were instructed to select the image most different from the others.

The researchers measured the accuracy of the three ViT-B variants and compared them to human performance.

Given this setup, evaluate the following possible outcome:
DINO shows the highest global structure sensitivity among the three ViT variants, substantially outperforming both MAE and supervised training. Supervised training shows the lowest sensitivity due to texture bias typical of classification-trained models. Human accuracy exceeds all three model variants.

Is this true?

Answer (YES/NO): NO